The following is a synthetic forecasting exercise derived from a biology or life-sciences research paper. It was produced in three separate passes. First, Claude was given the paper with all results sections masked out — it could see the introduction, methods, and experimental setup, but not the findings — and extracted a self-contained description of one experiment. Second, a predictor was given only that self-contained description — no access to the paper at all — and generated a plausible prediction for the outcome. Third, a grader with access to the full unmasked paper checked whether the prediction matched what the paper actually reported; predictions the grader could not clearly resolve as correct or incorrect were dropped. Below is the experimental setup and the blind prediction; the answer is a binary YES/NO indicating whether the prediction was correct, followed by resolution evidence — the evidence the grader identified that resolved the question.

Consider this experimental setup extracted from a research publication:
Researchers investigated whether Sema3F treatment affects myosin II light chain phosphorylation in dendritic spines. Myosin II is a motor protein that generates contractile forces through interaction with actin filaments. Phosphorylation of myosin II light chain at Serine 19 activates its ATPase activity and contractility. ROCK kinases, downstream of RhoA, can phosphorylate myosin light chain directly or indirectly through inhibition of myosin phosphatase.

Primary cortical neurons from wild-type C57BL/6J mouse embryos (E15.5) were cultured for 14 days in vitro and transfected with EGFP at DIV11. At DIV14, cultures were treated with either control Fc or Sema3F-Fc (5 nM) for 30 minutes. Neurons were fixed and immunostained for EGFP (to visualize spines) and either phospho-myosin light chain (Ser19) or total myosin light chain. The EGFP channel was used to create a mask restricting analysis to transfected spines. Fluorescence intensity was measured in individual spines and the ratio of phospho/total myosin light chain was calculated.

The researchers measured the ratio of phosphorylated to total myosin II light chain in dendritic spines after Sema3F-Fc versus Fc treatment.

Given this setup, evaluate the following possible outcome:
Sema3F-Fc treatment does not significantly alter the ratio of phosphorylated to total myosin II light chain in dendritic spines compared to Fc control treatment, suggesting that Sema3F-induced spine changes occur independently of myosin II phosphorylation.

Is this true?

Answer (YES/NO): NO